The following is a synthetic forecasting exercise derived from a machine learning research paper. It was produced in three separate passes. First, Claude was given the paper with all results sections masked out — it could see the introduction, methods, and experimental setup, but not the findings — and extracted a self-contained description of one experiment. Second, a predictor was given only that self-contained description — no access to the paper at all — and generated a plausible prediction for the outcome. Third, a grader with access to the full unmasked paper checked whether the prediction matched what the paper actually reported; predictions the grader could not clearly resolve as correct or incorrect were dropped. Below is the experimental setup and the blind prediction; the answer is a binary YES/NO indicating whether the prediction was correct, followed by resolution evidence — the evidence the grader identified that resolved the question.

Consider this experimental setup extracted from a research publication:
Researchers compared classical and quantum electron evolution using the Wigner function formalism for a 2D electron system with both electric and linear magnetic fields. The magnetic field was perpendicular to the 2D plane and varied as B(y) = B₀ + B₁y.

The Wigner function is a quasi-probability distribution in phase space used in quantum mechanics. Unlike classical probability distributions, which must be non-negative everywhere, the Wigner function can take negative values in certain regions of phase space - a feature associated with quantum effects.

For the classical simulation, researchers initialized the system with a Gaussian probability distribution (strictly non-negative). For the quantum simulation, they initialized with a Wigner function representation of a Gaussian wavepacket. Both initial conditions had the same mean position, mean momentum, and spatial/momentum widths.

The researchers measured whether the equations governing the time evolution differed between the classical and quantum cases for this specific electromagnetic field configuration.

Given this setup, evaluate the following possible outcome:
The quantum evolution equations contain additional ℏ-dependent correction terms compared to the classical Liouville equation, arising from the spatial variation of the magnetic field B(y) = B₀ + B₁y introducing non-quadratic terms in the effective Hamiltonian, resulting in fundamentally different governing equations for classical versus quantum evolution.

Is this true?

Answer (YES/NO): NO